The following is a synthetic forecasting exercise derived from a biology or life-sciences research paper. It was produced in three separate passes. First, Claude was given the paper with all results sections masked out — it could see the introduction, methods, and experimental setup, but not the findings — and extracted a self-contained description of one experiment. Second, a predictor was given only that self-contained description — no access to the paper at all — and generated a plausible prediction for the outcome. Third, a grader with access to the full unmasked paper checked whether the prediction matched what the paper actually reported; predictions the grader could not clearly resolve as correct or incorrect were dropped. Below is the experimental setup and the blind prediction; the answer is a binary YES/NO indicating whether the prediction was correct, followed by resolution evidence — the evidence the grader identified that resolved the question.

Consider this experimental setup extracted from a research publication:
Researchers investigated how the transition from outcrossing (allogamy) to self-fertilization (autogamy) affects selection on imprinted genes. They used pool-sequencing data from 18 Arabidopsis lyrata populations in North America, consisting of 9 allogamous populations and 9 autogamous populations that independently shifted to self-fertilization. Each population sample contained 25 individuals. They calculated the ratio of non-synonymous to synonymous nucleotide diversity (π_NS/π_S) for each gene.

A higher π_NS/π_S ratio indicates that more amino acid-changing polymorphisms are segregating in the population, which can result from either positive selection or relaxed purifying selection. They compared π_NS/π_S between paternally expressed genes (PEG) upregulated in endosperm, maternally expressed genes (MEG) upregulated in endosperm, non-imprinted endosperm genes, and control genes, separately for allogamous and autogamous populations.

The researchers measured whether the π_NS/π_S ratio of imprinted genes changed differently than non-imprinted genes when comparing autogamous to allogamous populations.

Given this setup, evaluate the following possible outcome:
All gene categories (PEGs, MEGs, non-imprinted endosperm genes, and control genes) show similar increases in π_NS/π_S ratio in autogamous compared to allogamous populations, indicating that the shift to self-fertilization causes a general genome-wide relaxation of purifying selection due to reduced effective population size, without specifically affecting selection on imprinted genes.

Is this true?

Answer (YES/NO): NO